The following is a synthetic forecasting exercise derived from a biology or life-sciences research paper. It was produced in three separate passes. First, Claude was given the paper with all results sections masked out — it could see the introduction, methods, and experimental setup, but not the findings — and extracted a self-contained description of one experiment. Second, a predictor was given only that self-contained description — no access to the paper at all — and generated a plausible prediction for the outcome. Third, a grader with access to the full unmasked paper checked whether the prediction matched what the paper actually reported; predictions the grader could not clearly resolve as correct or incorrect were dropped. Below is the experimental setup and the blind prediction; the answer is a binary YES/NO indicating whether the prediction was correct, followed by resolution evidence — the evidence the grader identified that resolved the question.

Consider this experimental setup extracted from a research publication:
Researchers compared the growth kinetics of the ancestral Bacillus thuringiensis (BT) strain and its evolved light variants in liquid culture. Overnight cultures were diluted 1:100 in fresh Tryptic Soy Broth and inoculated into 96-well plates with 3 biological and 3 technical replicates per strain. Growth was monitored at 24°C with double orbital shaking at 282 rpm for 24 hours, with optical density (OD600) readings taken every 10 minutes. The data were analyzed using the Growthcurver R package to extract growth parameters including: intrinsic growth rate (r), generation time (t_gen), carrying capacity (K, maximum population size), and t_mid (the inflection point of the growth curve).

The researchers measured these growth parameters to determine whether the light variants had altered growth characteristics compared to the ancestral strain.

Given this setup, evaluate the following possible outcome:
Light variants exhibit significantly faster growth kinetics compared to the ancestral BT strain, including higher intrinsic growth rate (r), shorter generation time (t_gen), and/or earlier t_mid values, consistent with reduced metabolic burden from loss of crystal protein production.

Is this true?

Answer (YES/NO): YES